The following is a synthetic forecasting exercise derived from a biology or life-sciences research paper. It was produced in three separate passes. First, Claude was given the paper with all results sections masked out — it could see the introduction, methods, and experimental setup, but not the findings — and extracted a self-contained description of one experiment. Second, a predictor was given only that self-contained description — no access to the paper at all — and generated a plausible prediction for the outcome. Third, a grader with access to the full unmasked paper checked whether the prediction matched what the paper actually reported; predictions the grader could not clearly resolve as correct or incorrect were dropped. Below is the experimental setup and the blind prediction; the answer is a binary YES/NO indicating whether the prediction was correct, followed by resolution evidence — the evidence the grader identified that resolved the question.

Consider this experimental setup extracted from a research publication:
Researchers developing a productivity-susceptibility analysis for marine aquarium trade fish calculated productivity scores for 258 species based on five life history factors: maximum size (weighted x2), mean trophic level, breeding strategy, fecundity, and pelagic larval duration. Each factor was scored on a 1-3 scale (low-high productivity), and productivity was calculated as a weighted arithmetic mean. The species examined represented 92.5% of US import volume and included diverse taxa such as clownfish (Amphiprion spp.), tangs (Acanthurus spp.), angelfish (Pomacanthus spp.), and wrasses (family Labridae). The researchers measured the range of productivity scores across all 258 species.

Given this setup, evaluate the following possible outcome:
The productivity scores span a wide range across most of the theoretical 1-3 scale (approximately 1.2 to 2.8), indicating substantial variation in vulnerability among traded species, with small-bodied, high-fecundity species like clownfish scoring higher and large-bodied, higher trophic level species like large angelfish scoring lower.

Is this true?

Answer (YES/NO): NO